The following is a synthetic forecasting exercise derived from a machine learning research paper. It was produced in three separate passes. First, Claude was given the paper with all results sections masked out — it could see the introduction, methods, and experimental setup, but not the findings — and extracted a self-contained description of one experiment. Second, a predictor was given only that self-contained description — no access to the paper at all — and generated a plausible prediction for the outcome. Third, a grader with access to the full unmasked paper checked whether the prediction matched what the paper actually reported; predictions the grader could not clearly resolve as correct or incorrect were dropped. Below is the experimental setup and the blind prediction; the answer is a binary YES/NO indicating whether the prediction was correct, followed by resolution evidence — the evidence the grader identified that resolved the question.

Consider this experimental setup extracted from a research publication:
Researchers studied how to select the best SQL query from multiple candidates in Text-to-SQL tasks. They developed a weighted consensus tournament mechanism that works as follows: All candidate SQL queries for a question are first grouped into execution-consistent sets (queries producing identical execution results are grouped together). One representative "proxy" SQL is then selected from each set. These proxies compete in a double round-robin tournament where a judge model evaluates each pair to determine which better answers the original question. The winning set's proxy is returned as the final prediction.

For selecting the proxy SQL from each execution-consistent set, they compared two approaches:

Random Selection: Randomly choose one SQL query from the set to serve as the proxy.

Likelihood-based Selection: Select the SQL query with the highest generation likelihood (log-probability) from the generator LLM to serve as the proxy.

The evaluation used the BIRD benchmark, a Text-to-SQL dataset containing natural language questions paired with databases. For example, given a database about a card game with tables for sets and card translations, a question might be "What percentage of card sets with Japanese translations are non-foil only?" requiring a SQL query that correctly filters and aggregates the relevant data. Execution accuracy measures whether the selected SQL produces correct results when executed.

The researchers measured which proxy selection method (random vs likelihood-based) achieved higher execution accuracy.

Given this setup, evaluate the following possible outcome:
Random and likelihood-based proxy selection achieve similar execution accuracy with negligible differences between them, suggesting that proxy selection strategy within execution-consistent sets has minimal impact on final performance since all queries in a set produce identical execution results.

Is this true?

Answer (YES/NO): YES